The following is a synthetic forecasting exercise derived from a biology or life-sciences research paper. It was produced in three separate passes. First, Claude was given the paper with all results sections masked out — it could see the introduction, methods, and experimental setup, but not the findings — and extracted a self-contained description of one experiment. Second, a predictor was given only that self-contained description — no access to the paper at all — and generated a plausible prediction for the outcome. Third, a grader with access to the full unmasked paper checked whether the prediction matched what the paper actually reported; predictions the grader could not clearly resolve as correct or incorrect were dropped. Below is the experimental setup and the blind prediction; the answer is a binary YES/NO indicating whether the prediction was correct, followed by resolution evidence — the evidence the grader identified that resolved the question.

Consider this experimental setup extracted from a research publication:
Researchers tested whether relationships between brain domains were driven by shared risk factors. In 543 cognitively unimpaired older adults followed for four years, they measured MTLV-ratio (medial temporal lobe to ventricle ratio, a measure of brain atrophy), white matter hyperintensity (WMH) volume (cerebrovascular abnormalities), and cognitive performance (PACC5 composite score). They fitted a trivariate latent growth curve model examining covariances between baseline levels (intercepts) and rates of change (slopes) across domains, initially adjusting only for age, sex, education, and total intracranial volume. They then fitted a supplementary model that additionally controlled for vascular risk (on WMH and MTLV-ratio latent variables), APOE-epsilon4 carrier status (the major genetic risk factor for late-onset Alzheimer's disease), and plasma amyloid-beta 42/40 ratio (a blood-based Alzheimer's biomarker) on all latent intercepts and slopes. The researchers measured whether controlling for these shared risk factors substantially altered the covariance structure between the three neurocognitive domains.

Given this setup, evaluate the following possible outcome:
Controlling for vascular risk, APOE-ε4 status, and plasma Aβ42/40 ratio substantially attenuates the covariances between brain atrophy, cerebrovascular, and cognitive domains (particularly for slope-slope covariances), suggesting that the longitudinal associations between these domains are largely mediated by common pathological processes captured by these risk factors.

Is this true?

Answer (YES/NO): NO